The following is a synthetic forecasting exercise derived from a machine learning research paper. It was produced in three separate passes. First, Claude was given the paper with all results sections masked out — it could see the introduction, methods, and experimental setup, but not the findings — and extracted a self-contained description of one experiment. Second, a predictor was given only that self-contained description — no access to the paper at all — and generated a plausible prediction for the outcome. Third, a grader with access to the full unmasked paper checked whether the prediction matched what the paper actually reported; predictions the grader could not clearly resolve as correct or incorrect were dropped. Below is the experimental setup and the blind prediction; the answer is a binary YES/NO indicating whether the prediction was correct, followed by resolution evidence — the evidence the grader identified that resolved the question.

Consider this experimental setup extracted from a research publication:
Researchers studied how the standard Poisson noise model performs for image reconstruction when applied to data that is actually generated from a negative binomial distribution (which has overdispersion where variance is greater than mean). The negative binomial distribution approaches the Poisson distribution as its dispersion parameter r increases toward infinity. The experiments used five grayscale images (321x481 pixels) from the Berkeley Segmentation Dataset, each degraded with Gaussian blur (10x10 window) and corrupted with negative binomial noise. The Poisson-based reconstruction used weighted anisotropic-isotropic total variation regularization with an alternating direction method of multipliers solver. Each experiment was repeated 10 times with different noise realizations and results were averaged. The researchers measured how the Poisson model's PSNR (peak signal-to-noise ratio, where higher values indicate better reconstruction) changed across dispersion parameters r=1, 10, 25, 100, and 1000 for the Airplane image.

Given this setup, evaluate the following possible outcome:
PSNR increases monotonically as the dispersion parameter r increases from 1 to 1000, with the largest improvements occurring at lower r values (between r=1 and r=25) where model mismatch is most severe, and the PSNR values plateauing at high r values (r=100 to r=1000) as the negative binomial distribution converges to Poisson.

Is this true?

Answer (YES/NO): YES